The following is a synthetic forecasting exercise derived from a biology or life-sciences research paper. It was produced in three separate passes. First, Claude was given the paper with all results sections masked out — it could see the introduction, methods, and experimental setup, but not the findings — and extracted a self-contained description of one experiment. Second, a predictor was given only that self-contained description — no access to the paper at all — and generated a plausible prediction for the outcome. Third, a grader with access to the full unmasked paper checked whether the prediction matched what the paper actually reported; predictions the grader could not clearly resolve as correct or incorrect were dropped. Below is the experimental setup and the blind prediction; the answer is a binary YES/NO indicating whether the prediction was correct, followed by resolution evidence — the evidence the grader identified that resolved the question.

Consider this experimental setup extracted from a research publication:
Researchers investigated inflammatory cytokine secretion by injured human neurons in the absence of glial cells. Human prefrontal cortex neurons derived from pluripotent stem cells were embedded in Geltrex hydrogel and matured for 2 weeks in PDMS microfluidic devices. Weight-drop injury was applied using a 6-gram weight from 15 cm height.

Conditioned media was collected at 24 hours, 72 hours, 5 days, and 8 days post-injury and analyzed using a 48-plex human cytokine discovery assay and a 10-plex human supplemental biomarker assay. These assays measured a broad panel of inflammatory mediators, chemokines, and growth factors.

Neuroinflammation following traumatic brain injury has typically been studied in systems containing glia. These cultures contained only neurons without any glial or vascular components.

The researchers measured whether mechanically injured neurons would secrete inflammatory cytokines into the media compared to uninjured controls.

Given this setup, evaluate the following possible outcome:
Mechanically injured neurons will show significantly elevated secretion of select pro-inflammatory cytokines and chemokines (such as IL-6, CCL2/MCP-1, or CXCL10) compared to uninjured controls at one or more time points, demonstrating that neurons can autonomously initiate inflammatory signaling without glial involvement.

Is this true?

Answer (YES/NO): YES